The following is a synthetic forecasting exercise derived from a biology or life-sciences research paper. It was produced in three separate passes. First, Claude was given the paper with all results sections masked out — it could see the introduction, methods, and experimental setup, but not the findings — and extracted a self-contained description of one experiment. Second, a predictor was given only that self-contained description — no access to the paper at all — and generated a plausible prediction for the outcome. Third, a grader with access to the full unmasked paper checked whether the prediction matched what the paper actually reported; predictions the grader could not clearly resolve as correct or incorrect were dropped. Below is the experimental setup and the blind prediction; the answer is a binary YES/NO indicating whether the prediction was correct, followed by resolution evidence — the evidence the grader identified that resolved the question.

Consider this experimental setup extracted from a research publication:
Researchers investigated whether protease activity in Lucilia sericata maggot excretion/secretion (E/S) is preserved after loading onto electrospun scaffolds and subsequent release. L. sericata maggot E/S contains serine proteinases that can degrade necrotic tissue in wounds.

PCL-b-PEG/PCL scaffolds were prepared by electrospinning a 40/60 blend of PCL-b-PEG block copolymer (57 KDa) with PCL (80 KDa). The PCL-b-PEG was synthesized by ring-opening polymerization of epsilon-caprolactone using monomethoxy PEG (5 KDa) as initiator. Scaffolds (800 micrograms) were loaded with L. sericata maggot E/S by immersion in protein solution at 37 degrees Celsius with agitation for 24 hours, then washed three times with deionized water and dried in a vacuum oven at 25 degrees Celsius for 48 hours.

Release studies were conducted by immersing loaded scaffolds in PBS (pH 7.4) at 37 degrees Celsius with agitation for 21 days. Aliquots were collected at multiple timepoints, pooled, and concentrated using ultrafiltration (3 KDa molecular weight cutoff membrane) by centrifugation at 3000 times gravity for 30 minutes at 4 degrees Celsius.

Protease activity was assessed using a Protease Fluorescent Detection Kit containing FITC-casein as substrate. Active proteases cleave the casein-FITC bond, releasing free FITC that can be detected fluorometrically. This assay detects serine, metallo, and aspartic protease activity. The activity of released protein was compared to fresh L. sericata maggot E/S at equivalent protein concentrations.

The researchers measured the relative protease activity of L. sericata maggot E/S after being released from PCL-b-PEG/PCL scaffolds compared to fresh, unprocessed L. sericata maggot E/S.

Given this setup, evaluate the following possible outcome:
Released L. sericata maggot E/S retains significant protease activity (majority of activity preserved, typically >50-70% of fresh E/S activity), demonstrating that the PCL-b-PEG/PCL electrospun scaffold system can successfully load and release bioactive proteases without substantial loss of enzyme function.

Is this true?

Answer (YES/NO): YES